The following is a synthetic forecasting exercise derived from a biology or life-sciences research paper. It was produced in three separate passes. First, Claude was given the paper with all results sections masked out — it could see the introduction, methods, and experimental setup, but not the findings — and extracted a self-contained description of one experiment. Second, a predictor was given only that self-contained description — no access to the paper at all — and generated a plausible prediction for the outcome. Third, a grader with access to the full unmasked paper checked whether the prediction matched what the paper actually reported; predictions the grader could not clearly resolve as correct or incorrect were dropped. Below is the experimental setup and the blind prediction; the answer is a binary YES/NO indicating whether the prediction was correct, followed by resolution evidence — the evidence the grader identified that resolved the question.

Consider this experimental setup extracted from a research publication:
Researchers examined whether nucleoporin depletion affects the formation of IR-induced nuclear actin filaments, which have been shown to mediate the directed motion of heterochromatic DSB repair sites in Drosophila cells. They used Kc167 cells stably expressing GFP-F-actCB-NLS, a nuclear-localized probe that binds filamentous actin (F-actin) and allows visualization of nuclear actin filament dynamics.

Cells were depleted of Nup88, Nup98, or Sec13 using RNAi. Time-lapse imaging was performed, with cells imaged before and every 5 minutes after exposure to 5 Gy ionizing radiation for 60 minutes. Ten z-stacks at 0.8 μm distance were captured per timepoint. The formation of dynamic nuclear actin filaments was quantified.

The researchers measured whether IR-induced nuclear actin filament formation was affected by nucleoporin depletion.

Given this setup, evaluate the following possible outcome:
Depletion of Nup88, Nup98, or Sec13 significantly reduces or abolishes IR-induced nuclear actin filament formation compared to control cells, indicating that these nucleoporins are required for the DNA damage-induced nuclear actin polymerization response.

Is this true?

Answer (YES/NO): NO